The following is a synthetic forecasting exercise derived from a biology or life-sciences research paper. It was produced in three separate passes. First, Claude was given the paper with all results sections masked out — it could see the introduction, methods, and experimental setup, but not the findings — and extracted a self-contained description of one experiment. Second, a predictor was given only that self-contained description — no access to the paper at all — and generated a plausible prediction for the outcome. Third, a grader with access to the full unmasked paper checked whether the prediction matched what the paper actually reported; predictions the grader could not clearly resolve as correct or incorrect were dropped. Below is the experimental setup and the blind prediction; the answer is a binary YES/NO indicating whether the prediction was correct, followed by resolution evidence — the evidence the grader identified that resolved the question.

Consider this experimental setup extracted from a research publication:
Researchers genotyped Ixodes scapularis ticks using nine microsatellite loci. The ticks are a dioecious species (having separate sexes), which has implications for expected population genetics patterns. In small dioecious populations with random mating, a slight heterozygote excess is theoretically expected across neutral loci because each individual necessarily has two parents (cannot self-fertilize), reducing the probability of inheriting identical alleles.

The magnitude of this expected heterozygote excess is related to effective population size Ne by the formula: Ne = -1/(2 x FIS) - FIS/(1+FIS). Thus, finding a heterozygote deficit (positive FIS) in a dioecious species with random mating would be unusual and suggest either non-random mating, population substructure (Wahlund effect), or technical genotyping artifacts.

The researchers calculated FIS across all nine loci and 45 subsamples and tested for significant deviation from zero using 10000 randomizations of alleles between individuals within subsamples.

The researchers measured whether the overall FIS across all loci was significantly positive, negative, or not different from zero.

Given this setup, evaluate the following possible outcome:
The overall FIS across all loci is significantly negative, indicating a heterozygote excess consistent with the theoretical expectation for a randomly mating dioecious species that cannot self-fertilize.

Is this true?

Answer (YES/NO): NO